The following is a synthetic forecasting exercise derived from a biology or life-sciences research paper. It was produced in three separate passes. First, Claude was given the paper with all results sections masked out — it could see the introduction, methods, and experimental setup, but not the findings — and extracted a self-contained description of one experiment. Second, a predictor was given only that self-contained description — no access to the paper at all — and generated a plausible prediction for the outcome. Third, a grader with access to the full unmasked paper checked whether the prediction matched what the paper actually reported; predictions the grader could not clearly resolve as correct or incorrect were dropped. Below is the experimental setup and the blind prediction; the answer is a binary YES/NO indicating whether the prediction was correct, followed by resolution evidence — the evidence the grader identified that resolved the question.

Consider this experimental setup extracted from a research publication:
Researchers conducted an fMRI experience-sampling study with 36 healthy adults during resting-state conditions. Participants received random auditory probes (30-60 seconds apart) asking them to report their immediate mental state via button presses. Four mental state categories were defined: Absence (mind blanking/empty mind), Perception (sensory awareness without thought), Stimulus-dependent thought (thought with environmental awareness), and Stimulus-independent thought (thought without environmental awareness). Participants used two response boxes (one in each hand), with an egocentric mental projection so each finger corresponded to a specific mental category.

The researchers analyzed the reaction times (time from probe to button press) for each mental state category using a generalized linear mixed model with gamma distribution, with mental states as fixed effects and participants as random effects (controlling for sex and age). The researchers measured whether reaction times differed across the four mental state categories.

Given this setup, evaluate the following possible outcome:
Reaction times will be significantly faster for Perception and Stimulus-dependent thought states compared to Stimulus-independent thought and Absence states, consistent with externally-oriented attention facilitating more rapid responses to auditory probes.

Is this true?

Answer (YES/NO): NO